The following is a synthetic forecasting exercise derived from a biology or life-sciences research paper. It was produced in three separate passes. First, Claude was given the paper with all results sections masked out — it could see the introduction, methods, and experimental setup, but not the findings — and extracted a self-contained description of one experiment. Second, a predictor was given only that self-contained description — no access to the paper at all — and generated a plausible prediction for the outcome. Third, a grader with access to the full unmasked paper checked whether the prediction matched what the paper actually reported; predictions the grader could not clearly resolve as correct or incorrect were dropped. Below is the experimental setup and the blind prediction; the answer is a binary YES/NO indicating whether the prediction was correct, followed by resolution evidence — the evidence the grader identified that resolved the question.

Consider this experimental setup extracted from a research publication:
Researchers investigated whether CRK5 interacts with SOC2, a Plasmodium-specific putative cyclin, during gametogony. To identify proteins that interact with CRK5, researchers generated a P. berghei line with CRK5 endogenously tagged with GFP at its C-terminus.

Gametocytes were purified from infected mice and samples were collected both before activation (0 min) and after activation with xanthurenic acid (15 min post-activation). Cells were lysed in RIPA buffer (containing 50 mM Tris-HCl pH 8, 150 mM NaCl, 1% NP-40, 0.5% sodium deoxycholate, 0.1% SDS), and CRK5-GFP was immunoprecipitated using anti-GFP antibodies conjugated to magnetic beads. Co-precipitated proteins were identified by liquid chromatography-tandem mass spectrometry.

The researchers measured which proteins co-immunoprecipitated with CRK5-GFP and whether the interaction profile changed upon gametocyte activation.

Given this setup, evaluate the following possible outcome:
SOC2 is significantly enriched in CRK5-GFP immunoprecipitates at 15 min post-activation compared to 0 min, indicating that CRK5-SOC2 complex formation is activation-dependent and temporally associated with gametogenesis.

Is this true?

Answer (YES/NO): NO